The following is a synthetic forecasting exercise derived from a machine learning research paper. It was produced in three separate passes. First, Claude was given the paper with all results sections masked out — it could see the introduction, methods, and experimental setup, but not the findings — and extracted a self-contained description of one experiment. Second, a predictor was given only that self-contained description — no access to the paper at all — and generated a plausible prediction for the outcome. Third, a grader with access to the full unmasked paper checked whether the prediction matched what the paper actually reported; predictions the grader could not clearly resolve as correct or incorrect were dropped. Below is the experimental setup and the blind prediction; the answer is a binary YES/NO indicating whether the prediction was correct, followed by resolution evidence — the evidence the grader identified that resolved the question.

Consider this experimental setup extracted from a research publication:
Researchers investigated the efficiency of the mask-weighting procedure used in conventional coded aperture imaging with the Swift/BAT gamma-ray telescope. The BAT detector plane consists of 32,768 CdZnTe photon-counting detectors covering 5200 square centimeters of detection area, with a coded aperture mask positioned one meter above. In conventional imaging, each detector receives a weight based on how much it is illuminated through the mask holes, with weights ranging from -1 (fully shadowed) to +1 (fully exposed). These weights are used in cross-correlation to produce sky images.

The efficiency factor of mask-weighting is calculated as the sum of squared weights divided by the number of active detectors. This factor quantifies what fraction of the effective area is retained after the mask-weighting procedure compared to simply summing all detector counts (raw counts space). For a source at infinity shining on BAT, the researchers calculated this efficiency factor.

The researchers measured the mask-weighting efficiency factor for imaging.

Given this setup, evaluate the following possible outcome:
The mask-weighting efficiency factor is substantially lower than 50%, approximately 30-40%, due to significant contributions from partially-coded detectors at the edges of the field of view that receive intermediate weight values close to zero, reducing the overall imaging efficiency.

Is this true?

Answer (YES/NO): NO